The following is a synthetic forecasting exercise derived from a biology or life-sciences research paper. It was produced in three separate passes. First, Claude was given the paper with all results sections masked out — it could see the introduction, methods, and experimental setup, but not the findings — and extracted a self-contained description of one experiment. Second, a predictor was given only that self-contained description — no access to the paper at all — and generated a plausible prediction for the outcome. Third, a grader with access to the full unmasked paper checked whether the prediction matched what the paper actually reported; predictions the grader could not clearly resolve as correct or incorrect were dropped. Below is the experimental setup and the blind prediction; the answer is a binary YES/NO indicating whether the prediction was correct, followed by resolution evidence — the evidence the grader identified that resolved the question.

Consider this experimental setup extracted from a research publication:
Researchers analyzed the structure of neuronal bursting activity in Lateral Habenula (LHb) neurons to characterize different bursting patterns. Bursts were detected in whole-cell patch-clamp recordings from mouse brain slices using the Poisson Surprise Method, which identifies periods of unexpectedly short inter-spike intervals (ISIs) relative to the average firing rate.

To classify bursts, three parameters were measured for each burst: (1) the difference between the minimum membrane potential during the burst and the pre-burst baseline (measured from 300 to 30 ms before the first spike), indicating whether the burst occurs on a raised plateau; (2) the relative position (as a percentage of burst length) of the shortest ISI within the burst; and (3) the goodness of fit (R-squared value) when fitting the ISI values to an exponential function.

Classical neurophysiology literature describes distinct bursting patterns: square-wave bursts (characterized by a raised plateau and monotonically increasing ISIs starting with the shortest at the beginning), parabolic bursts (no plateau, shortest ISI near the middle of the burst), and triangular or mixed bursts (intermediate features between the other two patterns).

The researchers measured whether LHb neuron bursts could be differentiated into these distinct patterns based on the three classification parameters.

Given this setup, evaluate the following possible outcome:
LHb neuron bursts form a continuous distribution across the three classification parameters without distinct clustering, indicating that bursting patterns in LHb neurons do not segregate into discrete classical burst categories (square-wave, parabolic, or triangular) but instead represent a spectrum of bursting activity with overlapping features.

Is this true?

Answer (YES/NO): NO